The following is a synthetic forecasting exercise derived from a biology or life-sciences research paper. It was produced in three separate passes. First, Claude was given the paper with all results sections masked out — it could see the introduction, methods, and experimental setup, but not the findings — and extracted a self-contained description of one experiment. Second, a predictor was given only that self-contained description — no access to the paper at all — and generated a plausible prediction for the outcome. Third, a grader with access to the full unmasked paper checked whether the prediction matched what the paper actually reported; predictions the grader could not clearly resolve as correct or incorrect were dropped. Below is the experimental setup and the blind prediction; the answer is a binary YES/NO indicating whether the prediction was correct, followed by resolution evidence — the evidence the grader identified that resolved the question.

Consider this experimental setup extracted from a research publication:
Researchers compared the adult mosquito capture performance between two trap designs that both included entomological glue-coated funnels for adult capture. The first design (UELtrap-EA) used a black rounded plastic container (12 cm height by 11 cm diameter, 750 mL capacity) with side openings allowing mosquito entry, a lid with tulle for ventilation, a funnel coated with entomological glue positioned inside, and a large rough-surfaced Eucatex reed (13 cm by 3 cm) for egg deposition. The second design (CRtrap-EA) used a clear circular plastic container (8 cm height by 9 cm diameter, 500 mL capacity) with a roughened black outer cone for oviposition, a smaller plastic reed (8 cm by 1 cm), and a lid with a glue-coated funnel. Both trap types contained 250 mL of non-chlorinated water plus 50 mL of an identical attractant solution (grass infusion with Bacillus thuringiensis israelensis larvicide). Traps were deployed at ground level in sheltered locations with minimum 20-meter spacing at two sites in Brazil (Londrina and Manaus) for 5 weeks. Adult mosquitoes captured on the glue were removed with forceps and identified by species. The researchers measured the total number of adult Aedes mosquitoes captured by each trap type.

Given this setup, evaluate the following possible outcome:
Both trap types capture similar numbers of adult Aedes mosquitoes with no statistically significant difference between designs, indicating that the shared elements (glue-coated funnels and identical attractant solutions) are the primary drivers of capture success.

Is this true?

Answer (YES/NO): NO